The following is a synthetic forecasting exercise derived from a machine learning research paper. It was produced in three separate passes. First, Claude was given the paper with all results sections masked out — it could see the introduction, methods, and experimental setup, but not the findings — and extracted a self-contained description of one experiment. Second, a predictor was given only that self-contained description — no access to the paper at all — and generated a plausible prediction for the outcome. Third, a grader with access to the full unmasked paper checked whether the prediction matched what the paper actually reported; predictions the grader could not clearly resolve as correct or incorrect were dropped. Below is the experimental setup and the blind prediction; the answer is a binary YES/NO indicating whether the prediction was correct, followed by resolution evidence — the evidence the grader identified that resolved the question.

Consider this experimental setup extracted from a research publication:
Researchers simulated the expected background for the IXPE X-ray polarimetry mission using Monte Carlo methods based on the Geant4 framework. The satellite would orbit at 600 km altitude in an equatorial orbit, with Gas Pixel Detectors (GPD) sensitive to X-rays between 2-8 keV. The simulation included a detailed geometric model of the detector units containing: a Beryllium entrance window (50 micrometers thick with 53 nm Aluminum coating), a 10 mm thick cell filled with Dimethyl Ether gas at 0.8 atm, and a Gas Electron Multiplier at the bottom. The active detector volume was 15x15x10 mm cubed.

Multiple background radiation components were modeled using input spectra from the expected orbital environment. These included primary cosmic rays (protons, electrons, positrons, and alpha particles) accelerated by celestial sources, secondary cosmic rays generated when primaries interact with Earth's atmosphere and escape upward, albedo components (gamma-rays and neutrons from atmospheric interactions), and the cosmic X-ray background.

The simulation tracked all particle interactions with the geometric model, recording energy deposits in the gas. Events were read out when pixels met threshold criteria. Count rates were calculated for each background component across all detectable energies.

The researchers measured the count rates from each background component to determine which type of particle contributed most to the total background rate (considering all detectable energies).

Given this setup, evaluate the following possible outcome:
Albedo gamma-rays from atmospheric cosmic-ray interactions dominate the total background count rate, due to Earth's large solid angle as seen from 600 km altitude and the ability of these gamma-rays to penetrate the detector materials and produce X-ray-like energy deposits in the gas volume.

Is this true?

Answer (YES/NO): NO